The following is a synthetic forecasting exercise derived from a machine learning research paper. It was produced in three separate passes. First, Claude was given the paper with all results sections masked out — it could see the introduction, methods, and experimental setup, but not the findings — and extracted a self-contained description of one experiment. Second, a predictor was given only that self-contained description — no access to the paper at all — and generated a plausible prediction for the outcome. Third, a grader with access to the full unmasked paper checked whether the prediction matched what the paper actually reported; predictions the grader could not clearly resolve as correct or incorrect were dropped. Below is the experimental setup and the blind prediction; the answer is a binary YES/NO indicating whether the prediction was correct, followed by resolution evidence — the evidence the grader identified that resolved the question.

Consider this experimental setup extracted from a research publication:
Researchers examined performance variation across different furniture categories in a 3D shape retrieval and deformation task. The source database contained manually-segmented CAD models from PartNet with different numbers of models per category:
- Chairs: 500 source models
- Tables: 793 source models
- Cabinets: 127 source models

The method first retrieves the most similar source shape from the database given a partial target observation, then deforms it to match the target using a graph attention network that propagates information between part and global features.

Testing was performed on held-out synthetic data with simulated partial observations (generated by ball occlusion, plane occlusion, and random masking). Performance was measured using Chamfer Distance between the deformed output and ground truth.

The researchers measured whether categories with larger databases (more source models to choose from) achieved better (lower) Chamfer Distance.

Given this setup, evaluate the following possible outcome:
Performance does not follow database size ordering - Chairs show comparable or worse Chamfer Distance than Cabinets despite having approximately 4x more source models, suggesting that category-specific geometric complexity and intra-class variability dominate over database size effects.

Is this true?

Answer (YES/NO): NO